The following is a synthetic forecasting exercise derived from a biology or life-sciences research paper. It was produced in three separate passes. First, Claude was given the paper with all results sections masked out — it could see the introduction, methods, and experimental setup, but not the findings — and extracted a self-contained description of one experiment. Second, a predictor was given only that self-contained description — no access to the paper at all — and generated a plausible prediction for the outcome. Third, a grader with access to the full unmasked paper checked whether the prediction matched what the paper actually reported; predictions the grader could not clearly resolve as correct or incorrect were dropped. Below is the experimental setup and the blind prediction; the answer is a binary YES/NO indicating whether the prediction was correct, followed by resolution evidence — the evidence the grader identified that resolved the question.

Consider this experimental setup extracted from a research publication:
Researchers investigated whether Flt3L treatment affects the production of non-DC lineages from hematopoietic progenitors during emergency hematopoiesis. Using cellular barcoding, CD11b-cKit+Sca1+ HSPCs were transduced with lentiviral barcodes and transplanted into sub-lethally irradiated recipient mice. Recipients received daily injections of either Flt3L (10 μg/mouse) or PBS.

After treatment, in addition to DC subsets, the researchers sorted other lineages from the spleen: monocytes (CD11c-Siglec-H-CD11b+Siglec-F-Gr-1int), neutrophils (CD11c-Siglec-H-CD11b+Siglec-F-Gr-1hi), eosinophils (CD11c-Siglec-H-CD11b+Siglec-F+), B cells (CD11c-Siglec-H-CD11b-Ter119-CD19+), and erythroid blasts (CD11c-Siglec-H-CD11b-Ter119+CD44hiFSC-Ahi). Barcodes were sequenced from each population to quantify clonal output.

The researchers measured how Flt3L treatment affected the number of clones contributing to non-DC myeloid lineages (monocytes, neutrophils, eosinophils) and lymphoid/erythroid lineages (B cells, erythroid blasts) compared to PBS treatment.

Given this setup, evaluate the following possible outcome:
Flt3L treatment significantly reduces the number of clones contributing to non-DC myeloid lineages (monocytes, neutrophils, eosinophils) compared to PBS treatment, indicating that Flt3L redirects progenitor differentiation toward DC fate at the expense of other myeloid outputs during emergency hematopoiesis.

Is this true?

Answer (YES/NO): NO